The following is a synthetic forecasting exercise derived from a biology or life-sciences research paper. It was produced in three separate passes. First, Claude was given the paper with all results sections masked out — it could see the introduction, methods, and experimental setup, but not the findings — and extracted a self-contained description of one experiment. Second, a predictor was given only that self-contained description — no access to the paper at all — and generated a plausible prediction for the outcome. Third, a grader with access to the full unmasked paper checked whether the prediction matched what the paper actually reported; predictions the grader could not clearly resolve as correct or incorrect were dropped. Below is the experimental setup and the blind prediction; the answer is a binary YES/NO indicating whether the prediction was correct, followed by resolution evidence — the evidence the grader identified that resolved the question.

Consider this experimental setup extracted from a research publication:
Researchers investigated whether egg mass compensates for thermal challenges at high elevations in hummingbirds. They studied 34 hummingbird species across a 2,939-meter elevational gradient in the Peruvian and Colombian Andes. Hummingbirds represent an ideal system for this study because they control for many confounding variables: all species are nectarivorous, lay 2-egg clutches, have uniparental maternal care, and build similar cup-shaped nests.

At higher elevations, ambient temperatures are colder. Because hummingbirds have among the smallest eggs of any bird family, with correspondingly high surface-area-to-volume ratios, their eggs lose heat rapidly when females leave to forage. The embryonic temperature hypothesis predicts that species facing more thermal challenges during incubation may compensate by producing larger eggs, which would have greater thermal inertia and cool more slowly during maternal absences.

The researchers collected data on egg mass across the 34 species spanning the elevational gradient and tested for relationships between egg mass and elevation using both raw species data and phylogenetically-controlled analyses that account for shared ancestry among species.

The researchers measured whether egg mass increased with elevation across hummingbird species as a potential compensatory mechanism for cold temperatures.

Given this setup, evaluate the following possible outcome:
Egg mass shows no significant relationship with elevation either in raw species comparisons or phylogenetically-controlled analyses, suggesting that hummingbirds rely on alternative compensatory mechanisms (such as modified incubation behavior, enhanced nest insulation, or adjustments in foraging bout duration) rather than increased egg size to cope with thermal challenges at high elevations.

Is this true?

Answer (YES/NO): YES